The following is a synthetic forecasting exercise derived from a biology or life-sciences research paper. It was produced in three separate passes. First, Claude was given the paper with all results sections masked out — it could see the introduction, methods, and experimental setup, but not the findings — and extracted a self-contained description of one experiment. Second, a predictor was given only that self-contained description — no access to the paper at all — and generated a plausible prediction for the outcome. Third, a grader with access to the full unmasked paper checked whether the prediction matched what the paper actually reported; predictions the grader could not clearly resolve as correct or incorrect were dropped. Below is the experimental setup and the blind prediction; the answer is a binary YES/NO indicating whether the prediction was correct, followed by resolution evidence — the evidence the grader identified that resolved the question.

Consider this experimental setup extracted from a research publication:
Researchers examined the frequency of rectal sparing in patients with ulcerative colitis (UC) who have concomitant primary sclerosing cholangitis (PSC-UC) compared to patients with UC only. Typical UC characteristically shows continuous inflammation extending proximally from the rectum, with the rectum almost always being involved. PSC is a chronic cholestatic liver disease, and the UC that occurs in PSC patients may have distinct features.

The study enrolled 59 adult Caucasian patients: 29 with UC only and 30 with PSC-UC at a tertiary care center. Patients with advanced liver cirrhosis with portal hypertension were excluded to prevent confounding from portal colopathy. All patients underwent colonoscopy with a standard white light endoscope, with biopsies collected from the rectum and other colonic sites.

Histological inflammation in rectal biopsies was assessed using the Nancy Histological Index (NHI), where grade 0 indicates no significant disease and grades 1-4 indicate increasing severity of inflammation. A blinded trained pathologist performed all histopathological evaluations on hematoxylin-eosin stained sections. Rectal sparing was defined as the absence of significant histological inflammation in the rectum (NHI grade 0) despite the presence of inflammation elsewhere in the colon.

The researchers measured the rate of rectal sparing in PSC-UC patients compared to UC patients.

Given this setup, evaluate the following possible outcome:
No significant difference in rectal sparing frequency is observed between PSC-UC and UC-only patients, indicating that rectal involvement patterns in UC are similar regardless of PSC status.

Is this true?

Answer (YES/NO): NO